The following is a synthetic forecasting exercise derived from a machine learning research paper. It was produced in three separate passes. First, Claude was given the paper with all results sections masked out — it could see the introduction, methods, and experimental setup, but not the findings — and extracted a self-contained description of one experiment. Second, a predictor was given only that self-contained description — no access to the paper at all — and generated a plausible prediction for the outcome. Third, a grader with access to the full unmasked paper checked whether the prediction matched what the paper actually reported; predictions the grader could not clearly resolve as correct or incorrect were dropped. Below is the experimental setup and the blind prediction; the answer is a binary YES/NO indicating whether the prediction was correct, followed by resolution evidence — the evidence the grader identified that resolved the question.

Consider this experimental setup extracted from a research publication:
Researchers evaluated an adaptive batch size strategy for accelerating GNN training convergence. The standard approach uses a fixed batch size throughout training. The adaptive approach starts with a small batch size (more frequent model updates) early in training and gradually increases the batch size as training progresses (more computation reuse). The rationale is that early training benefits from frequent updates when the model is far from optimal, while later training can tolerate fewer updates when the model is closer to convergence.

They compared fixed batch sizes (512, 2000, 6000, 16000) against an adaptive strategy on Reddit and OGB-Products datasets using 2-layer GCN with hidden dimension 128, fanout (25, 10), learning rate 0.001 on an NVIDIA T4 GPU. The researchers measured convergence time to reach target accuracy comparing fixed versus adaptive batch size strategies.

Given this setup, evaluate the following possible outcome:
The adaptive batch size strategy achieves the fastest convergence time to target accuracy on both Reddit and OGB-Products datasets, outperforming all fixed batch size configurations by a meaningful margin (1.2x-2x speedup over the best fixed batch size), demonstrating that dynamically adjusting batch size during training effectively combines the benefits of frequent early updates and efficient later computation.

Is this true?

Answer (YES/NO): YES